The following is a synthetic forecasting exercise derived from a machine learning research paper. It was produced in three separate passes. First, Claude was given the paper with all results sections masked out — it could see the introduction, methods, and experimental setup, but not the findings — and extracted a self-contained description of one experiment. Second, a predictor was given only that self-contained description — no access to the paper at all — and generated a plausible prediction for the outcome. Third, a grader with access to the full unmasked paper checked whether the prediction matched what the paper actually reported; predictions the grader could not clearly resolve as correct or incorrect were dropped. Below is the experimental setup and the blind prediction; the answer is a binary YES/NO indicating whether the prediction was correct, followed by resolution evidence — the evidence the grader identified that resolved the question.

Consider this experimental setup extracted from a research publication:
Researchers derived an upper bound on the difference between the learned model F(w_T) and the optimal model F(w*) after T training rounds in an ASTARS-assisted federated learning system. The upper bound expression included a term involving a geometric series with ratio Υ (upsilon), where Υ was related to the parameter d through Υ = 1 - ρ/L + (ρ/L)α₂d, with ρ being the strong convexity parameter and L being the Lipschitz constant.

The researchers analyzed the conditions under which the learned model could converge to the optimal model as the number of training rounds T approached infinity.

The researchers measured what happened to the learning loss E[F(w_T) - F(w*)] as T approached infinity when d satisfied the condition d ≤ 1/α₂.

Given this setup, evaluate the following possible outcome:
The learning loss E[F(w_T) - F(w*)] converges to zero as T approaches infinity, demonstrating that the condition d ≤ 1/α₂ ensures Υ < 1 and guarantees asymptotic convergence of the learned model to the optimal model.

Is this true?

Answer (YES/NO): NO